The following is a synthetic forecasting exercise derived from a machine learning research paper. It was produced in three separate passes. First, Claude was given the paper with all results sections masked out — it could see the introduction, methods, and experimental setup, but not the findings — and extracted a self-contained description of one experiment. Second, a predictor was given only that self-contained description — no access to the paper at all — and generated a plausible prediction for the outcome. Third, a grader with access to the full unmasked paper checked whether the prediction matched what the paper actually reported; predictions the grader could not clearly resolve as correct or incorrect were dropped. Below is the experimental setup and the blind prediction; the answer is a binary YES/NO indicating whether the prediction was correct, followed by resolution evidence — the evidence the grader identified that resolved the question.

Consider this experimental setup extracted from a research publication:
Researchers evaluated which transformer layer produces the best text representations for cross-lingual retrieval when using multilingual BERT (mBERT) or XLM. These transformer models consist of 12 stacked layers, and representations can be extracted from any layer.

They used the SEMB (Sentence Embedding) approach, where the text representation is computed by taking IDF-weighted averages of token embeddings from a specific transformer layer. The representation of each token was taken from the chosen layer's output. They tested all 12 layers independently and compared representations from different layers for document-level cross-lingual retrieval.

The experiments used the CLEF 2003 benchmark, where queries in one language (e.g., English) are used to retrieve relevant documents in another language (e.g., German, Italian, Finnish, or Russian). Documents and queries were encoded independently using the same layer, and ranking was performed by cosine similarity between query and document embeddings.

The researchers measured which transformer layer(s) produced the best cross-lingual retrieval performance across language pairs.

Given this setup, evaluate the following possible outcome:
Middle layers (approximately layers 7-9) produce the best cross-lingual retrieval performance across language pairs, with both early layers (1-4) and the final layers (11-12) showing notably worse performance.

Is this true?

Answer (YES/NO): NO